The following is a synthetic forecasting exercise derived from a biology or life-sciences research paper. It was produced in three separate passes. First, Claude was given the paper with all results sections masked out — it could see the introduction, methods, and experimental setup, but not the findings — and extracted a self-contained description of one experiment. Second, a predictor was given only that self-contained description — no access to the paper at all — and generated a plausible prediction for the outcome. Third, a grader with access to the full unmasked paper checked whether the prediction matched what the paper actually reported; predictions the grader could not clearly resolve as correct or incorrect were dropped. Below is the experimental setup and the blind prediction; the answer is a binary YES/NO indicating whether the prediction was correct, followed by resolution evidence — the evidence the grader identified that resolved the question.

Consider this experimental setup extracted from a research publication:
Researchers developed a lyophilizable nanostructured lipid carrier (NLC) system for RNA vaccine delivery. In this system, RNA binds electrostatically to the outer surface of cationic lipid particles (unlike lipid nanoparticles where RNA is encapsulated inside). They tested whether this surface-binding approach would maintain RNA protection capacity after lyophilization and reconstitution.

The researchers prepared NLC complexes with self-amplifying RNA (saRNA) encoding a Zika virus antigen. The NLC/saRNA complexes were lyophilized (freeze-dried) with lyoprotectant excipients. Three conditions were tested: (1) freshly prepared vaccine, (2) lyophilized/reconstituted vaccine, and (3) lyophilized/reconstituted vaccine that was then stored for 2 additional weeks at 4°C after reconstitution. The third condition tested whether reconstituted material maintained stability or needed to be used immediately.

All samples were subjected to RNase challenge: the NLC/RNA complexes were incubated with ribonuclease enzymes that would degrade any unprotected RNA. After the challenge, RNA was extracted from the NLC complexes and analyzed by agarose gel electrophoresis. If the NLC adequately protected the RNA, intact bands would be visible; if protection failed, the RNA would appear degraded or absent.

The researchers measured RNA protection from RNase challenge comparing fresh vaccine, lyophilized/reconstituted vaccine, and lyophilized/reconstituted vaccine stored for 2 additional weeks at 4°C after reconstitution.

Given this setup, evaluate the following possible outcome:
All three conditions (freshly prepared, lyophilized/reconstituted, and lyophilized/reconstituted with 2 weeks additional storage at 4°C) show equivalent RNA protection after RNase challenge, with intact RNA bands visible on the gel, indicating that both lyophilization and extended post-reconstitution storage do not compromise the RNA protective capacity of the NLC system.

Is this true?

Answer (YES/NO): YES